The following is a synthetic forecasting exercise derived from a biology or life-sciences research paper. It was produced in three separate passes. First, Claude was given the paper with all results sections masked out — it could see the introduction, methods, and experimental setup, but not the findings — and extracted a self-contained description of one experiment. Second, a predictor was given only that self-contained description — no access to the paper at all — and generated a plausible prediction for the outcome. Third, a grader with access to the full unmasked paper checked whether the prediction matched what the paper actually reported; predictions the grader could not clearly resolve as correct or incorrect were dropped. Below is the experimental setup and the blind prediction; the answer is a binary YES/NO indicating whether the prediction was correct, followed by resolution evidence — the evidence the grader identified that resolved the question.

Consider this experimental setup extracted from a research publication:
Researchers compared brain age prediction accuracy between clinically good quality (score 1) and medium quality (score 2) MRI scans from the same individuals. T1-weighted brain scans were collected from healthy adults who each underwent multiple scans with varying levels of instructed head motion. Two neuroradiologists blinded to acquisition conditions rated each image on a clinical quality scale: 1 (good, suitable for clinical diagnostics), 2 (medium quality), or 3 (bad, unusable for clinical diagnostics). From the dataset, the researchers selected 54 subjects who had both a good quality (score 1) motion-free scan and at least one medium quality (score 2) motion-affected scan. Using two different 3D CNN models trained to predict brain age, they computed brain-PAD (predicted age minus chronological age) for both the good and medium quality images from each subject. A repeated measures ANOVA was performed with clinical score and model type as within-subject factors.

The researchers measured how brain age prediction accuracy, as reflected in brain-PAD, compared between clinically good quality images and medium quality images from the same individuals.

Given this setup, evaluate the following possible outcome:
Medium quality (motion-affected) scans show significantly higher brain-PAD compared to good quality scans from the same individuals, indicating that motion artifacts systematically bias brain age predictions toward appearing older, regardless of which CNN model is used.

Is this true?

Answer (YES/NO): YES